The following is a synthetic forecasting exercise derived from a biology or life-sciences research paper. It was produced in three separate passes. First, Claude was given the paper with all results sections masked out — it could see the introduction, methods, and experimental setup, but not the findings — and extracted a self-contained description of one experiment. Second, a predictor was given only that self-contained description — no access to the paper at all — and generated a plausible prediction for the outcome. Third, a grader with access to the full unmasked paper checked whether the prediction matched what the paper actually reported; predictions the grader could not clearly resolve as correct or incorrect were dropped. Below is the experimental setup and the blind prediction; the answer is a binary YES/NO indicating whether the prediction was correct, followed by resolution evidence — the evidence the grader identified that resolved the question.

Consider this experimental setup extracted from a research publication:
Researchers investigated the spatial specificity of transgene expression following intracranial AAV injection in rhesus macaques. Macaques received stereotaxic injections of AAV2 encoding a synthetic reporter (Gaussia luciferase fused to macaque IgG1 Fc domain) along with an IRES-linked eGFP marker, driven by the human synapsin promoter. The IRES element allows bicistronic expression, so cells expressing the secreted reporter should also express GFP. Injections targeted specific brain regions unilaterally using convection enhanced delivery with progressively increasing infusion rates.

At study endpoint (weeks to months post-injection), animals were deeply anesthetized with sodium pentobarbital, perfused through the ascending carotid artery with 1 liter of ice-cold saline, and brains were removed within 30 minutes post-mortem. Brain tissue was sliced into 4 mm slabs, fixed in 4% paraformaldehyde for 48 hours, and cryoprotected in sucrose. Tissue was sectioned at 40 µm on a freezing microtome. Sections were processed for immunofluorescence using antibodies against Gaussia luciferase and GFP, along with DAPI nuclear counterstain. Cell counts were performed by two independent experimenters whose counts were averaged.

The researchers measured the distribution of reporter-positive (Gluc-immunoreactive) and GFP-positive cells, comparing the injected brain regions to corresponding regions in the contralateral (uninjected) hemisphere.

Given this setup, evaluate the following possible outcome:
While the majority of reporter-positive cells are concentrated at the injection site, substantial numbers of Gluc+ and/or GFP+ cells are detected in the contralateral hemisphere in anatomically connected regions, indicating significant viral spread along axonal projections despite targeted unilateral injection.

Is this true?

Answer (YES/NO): NO